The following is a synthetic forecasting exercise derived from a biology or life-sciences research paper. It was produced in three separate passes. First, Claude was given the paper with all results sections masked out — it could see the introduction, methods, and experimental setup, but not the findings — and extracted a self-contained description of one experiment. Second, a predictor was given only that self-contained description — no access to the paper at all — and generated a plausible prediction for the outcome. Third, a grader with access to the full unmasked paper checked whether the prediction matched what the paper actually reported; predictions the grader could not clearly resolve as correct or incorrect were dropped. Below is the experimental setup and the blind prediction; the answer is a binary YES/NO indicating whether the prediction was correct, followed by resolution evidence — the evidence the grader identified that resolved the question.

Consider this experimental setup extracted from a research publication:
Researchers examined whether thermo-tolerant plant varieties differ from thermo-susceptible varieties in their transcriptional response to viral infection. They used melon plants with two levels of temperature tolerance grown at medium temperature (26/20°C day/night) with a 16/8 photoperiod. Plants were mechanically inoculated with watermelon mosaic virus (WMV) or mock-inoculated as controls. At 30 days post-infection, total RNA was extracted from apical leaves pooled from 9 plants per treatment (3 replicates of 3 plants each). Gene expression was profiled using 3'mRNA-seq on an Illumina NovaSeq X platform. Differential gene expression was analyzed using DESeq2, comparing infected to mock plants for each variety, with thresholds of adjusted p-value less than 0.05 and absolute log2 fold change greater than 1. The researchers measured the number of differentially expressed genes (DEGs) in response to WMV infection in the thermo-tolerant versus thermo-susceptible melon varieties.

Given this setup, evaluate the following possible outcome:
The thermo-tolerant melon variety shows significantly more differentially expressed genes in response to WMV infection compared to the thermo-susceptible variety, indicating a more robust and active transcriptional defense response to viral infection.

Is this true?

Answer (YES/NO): YES